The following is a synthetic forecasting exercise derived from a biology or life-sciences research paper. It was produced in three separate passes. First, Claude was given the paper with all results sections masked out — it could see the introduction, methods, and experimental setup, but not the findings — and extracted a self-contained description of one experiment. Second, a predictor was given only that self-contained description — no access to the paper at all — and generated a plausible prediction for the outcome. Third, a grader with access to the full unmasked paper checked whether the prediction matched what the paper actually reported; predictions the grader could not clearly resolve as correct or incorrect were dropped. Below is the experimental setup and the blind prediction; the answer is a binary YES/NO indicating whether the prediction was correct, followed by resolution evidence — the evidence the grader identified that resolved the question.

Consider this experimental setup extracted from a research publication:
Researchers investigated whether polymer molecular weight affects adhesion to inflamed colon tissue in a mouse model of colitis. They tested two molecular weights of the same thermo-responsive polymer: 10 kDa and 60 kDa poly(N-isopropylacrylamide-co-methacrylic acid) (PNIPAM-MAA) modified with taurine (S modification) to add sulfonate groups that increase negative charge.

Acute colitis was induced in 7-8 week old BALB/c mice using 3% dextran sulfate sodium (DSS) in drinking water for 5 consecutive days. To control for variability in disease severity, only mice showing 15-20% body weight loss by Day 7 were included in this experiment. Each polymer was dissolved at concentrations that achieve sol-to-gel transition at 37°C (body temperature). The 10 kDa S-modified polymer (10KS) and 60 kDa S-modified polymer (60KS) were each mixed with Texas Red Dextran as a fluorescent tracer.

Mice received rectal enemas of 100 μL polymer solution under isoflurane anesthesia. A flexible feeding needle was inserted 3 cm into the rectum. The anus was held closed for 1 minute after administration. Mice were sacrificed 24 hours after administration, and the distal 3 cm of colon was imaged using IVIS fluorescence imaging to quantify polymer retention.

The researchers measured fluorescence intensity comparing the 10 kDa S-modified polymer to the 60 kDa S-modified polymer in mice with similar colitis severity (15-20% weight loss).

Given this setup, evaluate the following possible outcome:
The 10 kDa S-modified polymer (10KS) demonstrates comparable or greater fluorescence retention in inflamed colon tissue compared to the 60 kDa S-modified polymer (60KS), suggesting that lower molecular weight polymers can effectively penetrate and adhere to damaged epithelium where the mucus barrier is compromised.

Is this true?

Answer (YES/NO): YES